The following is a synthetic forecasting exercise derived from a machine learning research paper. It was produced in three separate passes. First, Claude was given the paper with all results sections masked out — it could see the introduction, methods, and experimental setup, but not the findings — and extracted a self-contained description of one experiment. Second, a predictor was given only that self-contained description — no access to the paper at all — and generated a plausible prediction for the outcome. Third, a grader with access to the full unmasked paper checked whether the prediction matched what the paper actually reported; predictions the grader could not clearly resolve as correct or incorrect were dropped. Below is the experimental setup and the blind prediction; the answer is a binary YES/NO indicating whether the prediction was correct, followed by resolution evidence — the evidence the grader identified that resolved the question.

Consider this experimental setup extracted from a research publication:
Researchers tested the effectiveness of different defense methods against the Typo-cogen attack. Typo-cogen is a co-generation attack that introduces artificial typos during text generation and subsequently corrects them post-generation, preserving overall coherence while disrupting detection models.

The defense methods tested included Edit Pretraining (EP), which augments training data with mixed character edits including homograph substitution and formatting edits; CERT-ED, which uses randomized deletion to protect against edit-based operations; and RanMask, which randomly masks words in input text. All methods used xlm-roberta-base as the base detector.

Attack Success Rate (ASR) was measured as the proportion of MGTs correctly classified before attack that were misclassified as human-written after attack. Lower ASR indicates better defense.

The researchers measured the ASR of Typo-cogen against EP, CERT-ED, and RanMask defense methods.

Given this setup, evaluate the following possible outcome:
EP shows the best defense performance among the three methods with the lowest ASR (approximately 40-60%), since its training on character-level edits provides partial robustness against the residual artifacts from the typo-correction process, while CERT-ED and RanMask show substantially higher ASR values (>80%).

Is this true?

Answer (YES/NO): NO